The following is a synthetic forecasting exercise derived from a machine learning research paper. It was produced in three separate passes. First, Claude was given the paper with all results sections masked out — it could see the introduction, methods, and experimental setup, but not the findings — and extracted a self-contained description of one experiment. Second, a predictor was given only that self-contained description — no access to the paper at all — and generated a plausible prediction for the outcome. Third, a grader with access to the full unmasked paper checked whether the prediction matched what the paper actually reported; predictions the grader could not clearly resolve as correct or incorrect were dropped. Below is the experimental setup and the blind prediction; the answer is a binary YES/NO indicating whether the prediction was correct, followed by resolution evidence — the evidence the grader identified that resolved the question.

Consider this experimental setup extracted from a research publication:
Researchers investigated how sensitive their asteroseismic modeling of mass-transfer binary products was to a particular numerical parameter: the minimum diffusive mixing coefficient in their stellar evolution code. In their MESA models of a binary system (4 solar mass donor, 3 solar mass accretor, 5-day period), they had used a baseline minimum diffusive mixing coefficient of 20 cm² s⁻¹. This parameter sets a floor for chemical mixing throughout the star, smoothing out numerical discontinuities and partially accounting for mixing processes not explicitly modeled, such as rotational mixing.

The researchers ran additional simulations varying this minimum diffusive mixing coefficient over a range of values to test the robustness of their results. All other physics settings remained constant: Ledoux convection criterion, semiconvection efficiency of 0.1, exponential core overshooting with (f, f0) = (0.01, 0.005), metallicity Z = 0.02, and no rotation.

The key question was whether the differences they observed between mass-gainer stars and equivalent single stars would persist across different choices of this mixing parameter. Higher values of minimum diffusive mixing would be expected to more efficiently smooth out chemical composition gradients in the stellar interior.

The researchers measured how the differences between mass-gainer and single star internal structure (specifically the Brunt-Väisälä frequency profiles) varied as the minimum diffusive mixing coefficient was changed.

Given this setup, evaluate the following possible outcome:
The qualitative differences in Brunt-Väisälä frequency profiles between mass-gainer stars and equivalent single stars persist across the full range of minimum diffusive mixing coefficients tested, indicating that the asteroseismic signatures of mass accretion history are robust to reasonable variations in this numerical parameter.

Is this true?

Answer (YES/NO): YES